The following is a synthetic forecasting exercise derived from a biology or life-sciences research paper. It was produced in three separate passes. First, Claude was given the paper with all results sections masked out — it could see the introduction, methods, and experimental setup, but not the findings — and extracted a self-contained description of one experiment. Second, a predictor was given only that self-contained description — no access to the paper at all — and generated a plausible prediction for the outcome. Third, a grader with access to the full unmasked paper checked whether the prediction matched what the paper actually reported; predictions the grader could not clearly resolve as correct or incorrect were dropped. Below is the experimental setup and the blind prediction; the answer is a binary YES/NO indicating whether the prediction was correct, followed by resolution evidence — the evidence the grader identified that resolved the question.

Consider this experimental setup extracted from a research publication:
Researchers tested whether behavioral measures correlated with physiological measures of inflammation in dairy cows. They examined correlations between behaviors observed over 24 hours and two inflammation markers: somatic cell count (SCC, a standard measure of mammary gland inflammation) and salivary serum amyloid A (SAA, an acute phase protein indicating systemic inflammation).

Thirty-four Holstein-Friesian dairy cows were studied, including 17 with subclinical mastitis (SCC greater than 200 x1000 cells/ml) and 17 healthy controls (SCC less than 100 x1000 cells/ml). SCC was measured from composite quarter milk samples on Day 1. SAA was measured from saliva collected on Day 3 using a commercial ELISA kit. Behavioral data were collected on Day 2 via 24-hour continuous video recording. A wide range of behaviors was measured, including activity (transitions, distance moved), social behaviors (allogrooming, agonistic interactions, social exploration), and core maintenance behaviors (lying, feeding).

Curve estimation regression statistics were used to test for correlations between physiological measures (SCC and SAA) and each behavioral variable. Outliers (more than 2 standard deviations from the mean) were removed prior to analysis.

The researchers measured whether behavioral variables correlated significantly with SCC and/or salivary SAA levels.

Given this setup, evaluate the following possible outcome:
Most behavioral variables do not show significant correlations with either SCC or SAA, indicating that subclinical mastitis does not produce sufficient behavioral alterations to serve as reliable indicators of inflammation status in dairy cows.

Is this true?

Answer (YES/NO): NO